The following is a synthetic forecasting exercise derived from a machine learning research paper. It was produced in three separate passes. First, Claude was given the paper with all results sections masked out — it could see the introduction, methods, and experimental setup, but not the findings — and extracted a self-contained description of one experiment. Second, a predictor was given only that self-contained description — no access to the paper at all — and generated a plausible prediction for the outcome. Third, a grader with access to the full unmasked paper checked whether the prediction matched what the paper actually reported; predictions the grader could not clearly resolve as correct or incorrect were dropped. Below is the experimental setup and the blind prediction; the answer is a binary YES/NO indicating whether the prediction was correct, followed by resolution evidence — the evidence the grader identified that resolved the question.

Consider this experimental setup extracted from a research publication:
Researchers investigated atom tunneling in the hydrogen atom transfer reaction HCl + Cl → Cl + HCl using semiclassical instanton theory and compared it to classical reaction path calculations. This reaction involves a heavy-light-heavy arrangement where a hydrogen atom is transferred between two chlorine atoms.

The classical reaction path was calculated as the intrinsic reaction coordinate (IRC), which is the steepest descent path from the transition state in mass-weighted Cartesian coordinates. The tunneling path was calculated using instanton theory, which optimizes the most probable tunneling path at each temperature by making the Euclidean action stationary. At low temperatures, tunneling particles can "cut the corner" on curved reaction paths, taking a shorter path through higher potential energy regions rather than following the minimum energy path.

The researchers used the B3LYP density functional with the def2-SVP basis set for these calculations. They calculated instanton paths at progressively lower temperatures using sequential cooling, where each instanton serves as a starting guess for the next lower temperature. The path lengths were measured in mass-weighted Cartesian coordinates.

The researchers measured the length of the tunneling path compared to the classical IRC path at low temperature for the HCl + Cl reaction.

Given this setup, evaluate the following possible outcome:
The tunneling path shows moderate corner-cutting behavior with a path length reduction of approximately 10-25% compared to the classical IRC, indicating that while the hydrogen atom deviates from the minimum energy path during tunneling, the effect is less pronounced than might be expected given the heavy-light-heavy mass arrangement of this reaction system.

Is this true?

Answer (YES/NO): NO